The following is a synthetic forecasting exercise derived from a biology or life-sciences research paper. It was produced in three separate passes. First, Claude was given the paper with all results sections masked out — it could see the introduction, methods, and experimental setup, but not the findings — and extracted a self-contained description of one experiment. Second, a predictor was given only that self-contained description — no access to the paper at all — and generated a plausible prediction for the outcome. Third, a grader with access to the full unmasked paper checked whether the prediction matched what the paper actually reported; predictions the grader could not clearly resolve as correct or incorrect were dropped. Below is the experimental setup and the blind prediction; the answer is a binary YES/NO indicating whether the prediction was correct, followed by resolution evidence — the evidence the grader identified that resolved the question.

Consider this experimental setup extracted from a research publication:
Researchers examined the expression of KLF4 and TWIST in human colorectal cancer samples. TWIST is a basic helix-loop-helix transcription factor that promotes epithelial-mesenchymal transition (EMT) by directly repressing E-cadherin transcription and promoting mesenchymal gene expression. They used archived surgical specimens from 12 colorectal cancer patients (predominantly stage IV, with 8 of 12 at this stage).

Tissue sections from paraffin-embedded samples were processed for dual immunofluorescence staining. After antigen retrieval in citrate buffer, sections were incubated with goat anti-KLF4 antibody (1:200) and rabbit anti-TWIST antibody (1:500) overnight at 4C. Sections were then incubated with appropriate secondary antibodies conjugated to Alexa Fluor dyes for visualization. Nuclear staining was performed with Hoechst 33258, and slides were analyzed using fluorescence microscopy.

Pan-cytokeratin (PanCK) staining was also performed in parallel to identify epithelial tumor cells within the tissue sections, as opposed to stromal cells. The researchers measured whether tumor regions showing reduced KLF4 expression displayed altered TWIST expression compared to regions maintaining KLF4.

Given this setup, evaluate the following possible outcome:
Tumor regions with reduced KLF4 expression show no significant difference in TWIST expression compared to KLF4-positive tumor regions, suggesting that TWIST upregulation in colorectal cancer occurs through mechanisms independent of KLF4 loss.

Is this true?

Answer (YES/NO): NO